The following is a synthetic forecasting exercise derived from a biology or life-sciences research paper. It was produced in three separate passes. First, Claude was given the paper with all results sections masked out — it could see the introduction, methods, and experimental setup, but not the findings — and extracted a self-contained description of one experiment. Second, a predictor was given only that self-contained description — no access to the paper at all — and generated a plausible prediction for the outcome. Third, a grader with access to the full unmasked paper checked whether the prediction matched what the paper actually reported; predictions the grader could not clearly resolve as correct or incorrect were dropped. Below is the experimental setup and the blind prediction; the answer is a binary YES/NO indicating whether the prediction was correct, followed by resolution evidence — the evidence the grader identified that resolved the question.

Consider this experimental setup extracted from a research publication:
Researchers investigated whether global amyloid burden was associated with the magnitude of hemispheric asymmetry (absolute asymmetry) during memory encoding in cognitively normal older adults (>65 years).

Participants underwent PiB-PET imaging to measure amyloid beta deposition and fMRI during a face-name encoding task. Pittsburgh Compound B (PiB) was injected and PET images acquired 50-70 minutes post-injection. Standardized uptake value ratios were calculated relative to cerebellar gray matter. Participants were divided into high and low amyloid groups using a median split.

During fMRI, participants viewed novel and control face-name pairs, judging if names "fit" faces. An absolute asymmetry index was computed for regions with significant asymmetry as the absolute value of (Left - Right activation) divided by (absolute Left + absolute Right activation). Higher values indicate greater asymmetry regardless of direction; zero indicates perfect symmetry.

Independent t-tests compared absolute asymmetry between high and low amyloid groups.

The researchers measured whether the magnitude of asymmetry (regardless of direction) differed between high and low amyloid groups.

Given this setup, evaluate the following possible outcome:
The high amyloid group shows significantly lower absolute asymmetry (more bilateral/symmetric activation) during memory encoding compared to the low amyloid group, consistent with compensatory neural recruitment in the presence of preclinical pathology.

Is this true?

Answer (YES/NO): NO